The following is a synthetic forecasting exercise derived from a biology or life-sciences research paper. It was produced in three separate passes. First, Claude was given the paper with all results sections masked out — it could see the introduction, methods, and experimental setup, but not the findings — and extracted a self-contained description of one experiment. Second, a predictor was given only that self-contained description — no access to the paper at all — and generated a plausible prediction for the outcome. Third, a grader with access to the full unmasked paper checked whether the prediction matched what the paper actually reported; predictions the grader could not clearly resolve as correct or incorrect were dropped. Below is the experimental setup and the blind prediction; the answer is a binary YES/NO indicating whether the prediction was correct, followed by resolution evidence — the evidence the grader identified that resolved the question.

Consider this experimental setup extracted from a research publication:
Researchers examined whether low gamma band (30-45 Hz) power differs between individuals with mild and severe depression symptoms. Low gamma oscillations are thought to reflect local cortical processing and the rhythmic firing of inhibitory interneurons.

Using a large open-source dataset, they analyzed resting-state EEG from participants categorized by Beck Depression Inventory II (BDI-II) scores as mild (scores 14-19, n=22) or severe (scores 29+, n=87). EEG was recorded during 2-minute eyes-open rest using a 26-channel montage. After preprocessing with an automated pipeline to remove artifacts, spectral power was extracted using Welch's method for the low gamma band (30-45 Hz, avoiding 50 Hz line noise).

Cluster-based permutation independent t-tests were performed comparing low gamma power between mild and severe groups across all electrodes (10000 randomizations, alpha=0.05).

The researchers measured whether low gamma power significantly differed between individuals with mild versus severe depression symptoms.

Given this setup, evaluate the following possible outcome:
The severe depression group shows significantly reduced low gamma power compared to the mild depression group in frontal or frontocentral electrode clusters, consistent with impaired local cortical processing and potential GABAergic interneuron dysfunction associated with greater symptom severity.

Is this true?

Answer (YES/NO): NO